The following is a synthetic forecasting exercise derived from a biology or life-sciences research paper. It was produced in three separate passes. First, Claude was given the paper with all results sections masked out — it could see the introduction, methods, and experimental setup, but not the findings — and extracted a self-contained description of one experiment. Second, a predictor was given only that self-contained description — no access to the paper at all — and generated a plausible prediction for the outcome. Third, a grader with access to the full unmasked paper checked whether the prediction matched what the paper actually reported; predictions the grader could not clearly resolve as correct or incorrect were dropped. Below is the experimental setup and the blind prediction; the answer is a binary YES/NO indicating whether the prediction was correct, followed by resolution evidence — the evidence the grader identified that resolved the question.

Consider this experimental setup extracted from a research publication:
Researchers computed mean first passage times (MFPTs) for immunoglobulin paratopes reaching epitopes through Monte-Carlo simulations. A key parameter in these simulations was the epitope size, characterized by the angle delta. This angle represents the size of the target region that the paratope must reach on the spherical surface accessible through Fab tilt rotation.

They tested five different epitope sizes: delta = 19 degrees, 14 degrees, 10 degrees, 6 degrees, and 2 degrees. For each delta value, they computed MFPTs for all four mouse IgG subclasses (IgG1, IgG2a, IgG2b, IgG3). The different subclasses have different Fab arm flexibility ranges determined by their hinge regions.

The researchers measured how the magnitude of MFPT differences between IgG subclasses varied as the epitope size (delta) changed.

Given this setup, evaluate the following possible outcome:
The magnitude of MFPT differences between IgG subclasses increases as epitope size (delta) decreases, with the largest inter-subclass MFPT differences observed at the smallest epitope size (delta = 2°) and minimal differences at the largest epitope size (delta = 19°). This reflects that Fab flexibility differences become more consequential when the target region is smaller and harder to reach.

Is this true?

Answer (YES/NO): YES